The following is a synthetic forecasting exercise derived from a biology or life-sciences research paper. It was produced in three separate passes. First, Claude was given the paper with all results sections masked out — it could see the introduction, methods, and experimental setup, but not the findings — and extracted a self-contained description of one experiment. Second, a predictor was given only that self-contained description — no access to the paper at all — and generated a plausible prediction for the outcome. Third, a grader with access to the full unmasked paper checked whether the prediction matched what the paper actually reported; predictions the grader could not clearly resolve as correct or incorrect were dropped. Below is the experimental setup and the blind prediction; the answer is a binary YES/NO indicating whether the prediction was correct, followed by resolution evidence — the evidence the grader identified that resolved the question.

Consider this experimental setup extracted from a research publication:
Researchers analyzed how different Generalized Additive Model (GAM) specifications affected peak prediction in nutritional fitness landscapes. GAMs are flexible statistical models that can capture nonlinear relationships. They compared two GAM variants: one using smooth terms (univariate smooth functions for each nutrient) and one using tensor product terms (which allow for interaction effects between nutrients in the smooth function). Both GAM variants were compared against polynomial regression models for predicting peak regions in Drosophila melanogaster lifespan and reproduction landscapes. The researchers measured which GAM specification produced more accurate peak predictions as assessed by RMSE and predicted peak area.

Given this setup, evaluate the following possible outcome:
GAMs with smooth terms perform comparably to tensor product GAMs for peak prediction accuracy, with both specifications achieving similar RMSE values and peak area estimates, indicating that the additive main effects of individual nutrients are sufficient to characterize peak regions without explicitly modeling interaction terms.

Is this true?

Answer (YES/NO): NO